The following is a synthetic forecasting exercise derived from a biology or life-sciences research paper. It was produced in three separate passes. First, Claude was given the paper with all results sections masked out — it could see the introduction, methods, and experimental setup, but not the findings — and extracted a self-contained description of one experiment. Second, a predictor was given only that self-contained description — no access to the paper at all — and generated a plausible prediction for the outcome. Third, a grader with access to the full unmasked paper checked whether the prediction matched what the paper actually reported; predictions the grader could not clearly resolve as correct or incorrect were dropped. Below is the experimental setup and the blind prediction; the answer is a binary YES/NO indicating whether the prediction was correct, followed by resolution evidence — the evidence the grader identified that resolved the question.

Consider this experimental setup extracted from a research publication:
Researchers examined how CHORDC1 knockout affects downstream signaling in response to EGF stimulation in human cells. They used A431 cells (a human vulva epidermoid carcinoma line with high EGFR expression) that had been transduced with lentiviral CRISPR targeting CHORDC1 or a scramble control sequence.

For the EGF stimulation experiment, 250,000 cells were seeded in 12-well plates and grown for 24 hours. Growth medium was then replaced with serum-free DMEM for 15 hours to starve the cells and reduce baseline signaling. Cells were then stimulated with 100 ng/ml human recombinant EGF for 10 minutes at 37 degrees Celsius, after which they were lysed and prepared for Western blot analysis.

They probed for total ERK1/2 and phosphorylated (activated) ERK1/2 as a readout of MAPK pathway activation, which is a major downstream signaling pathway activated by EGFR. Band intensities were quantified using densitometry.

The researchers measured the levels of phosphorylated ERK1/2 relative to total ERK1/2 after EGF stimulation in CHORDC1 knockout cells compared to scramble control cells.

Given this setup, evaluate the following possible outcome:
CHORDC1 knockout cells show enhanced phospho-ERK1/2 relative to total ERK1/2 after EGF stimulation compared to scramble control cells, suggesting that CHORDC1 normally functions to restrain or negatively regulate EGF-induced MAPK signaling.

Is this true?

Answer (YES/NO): NO